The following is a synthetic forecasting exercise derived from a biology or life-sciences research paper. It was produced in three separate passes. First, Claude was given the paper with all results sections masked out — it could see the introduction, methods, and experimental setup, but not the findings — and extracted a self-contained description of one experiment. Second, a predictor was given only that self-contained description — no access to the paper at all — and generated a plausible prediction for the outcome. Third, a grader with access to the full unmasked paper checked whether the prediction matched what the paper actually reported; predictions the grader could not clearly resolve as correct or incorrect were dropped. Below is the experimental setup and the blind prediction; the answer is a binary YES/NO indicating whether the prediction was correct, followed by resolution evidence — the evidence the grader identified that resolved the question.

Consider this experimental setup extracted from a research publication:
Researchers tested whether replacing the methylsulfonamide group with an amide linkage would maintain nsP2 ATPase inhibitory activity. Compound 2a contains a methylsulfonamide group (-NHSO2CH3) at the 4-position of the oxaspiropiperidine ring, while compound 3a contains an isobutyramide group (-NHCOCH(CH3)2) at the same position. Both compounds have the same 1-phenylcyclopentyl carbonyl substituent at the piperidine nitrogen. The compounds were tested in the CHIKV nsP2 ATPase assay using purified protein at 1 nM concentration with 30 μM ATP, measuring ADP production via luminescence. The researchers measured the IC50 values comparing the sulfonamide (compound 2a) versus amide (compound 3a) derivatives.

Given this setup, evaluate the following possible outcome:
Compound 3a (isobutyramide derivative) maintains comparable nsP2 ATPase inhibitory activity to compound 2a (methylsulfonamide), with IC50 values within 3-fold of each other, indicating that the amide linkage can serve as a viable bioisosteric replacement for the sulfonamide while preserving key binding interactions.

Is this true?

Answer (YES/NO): NO